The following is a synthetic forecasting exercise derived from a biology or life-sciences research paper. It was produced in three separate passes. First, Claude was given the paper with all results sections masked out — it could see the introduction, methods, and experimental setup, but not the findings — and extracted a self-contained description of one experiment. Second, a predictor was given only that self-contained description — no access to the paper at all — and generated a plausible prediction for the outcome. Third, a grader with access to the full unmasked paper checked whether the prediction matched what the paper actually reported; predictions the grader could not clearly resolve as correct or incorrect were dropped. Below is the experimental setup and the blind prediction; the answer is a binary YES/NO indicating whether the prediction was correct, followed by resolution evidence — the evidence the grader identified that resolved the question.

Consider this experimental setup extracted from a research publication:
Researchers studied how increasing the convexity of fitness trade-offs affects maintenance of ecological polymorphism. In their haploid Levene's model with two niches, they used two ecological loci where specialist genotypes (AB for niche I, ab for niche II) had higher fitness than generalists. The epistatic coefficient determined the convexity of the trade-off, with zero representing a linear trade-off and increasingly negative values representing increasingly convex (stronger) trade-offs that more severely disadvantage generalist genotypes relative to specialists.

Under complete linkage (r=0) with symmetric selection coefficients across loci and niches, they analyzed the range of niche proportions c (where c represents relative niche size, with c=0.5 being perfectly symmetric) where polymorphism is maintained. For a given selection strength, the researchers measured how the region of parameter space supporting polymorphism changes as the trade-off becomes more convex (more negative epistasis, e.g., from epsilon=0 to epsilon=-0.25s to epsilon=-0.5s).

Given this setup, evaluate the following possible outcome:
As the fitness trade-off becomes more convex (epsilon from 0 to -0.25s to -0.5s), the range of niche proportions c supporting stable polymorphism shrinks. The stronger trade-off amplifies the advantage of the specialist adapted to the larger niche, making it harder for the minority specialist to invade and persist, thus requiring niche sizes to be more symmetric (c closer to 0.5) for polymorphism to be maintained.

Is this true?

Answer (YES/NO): YES